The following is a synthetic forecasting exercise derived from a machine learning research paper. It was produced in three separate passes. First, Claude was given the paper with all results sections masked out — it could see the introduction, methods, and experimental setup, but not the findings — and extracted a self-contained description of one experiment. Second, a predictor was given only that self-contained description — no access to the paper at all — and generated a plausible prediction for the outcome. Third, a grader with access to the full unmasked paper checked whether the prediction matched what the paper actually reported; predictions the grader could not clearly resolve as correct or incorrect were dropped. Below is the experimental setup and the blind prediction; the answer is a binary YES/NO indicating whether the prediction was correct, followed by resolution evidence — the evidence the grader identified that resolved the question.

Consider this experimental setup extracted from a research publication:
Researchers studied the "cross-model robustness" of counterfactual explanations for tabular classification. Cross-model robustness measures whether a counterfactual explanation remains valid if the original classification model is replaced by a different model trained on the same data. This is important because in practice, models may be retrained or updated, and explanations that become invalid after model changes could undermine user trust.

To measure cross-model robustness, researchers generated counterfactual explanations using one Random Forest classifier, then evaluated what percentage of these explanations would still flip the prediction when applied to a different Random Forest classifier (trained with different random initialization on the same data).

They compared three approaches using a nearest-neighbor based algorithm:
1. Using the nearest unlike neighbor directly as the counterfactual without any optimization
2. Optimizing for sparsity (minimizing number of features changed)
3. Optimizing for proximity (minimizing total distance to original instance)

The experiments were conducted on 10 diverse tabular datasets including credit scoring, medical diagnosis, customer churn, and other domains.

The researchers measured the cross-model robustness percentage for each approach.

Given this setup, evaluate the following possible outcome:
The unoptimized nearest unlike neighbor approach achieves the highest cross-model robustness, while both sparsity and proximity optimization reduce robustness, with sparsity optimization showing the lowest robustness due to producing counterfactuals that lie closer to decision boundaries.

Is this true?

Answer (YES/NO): NO